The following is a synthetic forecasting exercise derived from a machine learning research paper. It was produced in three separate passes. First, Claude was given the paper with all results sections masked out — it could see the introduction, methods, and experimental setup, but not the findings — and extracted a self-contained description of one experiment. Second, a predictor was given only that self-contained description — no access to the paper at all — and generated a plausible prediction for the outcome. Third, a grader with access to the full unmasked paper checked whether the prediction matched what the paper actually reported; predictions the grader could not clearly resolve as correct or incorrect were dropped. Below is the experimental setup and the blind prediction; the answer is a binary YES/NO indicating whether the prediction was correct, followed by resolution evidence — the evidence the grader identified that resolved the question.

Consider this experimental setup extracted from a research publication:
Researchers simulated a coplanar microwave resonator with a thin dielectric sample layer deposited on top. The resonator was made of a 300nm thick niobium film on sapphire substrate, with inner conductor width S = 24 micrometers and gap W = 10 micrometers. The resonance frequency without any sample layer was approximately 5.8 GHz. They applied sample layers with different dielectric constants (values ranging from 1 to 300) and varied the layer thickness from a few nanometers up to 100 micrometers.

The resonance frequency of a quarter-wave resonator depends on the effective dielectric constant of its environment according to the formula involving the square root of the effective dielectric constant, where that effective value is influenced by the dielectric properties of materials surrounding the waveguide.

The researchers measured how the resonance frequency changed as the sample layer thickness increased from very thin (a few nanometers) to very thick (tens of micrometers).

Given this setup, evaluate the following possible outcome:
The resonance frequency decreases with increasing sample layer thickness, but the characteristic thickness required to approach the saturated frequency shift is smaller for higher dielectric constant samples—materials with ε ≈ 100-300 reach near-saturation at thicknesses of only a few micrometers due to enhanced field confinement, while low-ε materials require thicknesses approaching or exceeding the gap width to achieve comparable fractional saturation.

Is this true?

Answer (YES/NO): NO